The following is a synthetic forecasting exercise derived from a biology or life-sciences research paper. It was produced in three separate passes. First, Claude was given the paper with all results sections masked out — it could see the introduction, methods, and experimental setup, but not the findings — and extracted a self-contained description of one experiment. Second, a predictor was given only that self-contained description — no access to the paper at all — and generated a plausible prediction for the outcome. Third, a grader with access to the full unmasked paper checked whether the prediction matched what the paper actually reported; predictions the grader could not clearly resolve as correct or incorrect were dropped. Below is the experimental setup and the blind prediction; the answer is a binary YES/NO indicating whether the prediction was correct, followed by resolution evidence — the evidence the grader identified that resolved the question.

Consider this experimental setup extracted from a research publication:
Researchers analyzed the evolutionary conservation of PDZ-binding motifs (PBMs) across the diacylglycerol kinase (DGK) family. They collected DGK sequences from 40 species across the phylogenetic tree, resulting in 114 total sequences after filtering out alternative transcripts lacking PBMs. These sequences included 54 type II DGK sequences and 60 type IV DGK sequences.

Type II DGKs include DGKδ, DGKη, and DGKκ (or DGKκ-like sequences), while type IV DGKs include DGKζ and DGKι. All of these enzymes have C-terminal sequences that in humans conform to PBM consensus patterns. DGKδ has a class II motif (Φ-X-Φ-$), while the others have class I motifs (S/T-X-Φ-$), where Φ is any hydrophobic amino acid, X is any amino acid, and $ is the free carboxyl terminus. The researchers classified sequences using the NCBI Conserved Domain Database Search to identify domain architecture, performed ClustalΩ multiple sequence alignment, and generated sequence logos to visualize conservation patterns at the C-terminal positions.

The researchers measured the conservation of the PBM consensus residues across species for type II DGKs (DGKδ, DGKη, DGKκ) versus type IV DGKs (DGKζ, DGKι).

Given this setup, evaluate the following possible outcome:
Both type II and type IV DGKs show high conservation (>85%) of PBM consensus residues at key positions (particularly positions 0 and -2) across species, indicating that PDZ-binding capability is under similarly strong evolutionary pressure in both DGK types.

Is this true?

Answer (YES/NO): NO